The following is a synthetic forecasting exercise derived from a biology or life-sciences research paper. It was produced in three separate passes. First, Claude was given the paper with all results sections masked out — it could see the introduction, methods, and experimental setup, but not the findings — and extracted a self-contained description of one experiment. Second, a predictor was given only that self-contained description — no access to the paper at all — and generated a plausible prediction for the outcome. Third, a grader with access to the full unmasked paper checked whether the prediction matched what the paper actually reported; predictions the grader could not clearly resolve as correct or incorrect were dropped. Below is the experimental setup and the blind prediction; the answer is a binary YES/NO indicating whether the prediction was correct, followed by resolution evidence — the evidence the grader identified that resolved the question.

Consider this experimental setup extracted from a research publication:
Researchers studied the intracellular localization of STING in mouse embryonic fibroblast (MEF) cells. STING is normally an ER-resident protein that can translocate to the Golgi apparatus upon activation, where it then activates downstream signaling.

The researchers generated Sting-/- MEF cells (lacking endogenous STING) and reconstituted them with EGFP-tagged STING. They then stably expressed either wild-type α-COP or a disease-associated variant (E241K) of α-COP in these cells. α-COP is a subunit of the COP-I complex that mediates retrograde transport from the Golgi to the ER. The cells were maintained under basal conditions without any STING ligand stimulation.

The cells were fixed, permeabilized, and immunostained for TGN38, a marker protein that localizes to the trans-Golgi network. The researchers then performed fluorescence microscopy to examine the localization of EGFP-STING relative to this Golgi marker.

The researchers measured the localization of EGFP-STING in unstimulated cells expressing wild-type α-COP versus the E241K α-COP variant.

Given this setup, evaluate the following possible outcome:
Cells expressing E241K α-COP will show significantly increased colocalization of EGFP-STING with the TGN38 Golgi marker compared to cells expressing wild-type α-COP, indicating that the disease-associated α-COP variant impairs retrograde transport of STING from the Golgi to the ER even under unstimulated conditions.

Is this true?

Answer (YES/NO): YES